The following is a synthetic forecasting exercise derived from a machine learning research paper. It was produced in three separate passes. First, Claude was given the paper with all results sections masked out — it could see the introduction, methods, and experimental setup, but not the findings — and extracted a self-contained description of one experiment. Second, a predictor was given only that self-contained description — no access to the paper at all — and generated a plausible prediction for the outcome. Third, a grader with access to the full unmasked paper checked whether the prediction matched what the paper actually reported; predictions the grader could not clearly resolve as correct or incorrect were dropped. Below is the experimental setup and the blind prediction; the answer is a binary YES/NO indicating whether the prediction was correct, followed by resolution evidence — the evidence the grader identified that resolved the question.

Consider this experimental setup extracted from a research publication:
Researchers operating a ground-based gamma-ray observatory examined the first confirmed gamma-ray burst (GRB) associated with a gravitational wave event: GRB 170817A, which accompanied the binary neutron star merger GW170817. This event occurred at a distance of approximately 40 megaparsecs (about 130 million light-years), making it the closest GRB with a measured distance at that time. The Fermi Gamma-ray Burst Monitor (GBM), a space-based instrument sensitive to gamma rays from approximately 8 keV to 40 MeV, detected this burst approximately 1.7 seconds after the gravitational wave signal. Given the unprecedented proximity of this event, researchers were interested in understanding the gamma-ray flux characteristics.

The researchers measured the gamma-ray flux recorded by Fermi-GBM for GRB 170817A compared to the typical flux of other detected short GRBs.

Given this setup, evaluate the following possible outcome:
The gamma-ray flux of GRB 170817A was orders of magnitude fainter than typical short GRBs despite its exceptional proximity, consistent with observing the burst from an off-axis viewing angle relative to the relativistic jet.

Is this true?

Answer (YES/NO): NO